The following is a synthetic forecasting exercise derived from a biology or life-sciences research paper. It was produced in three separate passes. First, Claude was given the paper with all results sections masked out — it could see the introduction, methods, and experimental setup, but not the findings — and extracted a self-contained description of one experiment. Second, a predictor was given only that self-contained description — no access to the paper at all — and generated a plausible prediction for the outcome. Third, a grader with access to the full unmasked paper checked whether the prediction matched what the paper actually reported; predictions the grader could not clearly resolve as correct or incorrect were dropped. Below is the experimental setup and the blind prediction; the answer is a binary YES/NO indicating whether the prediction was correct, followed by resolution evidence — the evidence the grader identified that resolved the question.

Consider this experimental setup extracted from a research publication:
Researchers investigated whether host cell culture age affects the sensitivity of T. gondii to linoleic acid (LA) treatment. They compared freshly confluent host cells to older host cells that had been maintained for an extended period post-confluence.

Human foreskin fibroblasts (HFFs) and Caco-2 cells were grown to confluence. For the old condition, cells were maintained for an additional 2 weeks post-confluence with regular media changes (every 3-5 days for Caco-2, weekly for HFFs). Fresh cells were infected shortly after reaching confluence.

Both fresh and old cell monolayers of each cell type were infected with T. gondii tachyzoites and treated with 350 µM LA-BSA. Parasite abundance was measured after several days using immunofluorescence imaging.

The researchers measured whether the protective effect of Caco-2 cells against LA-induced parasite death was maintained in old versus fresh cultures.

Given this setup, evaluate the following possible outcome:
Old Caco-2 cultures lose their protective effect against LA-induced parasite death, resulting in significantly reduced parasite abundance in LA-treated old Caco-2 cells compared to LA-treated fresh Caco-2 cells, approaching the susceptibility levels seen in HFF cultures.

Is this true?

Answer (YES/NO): NO